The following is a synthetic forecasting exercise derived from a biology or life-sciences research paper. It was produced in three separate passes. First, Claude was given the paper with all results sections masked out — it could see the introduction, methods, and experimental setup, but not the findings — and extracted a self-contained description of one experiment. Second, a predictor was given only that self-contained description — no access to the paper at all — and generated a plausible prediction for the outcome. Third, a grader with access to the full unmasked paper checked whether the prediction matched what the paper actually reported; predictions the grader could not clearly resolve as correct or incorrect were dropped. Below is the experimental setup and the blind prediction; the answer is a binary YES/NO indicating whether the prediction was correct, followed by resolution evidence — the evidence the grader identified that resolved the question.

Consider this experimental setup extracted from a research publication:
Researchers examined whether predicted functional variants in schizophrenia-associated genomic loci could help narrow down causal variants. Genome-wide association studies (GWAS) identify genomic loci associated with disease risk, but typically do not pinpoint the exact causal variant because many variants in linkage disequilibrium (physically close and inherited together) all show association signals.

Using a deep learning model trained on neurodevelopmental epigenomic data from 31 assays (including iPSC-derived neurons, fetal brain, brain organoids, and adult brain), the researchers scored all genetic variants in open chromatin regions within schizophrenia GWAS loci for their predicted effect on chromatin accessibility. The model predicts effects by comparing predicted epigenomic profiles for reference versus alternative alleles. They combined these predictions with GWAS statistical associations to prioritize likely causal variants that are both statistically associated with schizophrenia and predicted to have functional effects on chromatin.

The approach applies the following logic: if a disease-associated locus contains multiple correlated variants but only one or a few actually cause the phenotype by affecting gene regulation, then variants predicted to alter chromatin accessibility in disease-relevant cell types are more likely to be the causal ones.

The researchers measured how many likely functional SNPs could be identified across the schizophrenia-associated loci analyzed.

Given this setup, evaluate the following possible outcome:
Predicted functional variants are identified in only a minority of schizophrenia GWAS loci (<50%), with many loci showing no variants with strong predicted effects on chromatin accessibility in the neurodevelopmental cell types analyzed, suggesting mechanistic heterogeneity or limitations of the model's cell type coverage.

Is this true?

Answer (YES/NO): YES